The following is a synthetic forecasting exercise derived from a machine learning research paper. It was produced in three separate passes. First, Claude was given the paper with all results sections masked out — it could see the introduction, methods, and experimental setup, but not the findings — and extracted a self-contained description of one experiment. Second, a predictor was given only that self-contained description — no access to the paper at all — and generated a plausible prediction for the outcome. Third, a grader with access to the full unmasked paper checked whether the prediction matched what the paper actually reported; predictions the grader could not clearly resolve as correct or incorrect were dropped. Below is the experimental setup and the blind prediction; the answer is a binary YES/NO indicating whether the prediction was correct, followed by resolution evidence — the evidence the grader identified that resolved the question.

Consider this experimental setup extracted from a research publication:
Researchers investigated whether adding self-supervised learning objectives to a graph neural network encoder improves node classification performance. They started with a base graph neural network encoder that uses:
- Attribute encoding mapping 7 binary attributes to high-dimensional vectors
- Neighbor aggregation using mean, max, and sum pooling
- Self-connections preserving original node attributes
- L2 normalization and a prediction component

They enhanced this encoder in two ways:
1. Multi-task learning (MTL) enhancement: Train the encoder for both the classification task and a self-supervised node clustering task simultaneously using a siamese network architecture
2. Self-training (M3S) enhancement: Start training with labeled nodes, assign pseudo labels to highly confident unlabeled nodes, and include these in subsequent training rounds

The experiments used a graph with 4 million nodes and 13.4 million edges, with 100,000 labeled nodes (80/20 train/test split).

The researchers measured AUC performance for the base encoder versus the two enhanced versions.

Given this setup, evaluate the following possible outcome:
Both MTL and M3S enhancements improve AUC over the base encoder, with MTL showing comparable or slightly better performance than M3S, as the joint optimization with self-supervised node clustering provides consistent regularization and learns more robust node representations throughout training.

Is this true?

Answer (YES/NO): YES